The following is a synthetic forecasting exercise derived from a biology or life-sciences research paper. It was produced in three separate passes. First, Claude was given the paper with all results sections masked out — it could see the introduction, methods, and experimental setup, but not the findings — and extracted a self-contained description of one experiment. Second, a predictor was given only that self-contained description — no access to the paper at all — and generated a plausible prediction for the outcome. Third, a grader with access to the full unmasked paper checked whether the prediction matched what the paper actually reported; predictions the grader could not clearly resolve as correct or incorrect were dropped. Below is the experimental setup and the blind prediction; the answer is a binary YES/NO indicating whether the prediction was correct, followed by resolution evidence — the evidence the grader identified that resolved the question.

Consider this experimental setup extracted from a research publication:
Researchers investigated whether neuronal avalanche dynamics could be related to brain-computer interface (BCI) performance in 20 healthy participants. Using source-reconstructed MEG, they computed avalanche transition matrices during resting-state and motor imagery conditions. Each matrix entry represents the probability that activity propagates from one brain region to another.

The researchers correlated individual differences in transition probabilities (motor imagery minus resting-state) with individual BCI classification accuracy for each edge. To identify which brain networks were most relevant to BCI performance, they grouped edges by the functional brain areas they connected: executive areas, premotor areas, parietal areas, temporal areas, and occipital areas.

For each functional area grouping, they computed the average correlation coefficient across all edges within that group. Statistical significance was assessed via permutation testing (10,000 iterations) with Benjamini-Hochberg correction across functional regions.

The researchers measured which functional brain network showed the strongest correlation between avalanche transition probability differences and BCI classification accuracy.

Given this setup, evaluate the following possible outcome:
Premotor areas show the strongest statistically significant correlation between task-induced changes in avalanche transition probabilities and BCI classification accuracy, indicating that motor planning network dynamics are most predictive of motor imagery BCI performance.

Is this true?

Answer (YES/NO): NO